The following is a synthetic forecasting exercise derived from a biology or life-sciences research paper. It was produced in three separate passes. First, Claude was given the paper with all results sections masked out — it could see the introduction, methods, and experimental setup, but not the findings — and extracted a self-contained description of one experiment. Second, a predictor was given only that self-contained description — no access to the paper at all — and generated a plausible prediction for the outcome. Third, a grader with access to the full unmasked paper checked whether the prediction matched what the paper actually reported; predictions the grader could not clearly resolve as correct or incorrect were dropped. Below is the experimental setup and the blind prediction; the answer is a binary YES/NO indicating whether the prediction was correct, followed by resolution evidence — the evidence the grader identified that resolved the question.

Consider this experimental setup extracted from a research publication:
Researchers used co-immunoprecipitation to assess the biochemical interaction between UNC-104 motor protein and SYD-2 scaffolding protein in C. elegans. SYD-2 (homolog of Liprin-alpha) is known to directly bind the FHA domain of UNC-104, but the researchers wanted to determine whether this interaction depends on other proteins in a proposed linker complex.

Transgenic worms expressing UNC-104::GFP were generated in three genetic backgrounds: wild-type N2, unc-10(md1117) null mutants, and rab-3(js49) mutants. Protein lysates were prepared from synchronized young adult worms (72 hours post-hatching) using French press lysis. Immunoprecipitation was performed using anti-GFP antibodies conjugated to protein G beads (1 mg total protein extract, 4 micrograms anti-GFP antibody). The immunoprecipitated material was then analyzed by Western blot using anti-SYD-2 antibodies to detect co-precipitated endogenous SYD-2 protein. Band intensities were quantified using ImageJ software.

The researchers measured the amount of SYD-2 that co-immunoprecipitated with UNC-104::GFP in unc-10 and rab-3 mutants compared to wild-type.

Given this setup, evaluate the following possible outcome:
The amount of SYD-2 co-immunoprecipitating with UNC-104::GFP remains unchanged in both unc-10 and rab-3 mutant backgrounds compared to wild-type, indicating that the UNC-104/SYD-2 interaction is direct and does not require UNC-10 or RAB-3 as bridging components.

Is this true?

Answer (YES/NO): NO